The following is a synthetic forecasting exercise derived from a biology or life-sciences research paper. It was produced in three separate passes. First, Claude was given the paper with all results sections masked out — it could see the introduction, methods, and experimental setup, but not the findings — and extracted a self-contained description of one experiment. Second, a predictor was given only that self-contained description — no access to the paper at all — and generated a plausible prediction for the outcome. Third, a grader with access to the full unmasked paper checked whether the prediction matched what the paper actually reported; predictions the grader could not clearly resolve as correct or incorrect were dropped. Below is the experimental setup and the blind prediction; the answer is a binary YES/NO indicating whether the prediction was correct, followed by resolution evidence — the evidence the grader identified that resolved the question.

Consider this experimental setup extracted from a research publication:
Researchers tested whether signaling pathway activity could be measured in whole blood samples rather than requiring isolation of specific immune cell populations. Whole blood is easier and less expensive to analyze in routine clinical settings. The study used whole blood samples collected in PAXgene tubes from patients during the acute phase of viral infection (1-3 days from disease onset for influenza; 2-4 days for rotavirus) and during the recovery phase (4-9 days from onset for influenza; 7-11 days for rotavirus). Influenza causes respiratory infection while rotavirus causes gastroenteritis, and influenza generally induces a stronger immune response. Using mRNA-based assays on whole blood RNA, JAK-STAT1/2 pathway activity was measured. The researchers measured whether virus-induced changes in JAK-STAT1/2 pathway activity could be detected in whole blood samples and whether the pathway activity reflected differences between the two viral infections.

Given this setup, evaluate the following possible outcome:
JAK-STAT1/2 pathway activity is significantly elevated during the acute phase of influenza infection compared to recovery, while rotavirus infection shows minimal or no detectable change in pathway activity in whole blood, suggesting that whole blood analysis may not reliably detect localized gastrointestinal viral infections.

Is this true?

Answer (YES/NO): NO